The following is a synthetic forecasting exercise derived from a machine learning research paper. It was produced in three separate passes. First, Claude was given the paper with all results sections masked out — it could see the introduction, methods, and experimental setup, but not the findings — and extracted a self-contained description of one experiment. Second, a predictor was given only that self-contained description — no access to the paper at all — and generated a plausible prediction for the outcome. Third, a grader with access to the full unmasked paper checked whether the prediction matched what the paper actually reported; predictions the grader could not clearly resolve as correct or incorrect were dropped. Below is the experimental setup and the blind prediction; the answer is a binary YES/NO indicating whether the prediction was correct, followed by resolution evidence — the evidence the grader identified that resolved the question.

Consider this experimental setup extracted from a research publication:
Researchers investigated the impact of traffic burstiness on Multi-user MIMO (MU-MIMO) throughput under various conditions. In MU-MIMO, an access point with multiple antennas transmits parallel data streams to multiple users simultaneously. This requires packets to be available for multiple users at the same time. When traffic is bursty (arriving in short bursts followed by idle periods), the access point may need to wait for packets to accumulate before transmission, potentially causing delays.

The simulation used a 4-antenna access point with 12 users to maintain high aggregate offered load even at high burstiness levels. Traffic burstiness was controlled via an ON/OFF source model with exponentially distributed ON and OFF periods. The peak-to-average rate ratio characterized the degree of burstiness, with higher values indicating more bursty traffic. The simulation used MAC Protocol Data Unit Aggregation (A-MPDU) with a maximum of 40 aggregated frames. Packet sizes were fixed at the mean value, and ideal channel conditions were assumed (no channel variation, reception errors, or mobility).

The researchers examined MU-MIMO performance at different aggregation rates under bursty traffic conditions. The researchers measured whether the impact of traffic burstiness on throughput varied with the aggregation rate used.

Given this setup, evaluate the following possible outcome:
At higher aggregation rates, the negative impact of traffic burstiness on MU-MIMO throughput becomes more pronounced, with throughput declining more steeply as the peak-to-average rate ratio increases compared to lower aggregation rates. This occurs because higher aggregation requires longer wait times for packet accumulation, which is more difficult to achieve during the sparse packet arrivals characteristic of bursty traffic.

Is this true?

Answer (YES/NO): YES